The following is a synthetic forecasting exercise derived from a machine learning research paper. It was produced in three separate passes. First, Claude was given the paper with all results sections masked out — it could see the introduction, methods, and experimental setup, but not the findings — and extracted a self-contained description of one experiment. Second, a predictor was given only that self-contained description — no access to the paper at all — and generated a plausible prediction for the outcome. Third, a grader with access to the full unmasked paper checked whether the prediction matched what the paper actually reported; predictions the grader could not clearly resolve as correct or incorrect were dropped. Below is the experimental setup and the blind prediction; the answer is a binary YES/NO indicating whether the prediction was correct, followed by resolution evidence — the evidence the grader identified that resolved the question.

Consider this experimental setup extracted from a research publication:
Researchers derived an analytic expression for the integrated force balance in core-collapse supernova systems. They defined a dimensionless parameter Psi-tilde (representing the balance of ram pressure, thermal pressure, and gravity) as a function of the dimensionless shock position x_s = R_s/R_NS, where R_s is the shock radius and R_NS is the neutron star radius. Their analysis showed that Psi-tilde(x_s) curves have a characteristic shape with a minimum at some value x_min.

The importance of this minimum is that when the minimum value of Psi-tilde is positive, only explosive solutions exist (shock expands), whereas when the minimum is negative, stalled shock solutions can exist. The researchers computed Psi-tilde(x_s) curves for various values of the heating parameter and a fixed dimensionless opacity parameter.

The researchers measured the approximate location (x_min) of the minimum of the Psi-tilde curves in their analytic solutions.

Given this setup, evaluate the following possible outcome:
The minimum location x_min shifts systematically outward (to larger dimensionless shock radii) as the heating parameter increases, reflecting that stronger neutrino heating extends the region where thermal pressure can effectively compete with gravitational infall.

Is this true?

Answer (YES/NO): NO